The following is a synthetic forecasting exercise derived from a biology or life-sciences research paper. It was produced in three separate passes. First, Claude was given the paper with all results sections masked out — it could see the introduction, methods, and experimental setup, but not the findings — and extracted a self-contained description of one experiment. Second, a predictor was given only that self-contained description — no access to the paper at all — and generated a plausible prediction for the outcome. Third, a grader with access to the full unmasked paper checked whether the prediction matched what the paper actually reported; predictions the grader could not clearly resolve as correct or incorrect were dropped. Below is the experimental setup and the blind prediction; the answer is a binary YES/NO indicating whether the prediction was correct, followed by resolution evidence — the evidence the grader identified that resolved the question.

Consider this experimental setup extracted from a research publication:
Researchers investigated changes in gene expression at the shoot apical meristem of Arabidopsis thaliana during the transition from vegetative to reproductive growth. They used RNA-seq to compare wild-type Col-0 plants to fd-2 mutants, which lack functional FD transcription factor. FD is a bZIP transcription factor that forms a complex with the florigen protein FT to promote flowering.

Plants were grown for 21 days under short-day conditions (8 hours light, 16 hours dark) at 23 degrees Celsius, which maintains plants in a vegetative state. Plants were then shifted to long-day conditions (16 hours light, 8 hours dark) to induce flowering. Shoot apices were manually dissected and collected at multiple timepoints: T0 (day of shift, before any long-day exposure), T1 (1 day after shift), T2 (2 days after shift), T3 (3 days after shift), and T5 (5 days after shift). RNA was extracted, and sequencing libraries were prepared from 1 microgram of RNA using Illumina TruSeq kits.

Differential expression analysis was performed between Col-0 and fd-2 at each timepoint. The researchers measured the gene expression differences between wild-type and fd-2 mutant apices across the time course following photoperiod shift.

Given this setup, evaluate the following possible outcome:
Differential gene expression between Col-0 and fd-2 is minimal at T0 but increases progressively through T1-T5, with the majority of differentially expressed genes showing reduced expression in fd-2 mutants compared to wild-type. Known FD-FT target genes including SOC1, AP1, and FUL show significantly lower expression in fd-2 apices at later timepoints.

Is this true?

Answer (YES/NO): NO